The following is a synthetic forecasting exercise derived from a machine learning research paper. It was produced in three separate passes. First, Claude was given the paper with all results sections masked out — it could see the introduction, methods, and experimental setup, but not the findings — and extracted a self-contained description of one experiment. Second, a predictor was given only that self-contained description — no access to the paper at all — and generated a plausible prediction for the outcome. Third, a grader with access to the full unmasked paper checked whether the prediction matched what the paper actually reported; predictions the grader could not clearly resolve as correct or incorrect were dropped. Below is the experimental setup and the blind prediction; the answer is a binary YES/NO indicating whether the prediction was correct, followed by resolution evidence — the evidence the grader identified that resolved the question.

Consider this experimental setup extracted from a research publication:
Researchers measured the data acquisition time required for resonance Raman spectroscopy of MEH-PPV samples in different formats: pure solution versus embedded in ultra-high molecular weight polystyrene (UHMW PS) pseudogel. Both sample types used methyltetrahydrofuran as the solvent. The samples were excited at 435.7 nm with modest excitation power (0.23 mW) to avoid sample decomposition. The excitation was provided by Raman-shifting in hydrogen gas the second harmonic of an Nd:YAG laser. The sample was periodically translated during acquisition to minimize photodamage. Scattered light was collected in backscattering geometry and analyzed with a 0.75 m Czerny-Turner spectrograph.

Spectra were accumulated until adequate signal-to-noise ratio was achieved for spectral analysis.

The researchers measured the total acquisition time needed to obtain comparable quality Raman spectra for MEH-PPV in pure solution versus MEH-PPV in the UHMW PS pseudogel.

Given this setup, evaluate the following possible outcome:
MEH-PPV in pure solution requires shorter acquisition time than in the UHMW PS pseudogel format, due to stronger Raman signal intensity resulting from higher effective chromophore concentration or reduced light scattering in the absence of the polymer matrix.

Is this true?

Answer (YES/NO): YES